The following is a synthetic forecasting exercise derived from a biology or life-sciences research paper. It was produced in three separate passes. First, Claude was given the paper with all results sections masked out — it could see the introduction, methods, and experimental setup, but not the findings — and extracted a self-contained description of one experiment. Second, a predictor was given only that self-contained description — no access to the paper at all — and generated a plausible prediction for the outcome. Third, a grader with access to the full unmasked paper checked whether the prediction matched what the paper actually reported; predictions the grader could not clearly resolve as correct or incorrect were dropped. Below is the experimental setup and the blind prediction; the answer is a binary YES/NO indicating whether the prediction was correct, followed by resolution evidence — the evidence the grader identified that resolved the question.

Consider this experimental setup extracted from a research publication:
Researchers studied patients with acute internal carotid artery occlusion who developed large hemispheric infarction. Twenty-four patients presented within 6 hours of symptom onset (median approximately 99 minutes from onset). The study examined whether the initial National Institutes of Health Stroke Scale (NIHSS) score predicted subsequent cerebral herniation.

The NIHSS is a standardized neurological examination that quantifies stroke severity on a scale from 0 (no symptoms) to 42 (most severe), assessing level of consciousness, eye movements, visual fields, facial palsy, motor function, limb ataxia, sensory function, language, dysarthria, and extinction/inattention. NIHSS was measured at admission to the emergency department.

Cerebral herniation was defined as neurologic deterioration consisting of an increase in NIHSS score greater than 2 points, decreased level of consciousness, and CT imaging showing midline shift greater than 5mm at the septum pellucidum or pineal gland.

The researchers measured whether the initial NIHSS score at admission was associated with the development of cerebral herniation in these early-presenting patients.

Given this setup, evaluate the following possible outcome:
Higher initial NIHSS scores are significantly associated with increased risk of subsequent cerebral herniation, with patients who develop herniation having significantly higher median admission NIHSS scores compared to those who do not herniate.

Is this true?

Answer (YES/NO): NO